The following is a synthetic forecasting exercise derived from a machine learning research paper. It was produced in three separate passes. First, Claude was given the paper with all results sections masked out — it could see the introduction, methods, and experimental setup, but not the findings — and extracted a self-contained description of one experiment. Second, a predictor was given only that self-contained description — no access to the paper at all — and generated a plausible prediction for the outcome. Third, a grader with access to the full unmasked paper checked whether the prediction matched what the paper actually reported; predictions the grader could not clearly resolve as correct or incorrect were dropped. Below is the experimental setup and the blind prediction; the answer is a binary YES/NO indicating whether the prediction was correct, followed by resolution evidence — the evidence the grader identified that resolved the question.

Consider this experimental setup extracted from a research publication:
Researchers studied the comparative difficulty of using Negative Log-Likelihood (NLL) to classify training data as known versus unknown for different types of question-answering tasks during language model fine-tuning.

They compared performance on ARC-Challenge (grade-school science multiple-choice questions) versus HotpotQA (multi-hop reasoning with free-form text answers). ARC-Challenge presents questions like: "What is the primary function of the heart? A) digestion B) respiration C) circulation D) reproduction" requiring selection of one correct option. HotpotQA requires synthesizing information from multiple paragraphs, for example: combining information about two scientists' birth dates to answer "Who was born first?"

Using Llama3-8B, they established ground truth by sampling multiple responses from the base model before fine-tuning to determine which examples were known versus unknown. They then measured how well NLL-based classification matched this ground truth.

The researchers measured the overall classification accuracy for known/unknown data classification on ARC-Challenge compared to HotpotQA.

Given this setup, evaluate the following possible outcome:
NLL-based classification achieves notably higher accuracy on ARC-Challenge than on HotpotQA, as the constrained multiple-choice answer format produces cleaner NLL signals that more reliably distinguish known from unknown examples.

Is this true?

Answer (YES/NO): YES